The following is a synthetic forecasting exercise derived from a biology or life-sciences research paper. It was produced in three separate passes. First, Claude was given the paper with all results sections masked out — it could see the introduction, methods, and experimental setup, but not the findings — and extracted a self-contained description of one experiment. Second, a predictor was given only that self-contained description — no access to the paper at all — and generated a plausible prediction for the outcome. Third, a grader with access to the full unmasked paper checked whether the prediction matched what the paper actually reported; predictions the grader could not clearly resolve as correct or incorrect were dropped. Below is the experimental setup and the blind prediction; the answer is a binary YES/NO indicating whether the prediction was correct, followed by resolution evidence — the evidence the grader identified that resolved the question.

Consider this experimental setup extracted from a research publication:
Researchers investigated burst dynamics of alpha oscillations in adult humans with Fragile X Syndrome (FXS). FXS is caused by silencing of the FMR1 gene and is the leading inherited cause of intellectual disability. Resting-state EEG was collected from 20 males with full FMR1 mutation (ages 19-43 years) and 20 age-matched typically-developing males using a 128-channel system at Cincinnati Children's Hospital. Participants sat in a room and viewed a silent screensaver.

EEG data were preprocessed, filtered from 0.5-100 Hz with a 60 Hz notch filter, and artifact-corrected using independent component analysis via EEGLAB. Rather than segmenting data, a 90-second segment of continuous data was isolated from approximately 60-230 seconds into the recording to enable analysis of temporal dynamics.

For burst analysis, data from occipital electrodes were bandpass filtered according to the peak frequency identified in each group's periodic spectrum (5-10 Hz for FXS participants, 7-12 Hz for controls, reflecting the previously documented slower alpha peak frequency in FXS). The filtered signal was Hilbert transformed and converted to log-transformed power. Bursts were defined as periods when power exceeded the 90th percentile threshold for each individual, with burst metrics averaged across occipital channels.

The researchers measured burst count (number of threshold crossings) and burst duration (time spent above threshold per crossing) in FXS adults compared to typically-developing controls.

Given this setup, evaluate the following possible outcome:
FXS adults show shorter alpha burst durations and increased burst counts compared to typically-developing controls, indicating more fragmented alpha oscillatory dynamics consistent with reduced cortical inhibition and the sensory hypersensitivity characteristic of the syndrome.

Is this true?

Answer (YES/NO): NO